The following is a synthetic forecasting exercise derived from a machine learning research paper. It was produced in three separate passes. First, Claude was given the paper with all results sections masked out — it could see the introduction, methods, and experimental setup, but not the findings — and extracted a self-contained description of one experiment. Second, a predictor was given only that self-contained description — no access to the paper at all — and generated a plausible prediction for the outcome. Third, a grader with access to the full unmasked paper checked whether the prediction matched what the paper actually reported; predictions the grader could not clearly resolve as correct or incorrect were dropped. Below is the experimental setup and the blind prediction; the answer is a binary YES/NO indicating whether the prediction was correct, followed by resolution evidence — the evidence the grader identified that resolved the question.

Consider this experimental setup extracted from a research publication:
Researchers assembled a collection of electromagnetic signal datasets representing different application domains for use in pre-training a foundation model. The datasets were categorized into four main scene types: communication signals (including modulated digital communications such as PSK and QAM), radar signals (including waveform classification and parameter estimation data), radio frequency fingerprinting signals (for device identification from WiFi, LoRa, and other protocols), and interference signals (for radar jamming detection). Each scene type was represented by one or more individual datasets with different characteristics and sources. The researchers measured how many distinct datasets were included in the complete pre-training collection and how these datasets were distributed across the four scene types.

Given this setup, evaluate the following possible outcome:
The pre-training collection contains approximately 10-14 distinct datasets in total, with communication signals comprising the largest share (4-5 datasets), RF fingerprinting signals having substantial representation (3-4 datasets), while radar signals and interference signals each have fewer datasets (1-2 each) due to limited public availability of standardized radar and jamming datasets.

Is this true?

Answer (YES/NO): NO